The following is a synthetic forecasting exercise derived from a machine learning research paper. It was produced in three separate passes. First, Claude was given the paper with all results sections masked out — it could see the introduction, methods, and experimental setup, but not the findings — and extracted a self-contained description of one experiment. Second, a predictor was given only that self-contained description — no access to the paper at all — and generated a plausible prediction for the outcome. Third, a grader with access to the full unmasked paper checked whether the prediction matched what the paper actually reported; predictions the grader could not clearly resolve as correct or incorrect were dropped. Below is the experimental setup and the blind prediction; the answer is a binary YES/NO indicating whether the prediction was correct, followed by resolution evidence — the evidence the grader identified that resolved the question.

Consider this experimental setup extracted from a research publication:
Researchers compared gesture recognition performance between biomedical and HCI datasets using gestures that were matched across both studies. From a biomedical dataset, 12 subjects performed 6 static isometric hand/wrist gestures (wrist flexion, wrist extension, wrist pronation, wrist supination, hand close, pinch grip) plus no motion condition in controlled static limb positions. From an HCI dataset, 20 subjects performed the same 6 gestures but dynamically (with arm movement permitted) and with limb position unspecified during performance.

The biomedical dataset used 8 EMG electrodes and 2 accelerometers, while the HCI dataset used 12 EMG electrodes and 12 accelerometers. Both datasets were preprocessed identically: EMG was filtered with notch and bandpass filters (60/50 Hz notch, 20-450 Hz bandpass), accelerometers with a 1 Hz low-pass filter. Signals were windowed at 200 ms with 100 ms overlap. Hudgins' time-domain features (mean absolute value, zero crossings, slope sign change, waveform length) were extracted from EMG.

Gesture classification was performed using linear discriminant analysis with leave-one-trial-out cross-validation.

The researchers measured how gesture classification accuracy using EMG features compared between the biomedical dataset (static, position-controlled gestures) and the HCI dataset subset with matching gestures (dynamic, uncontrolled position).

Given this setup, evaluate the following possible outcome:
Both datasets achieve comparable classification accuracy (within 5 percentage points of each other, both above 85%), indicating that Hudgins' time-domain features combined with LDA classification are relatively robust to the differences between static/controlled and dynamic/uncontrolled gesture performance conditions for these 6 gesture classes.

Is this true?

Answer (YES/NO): NO